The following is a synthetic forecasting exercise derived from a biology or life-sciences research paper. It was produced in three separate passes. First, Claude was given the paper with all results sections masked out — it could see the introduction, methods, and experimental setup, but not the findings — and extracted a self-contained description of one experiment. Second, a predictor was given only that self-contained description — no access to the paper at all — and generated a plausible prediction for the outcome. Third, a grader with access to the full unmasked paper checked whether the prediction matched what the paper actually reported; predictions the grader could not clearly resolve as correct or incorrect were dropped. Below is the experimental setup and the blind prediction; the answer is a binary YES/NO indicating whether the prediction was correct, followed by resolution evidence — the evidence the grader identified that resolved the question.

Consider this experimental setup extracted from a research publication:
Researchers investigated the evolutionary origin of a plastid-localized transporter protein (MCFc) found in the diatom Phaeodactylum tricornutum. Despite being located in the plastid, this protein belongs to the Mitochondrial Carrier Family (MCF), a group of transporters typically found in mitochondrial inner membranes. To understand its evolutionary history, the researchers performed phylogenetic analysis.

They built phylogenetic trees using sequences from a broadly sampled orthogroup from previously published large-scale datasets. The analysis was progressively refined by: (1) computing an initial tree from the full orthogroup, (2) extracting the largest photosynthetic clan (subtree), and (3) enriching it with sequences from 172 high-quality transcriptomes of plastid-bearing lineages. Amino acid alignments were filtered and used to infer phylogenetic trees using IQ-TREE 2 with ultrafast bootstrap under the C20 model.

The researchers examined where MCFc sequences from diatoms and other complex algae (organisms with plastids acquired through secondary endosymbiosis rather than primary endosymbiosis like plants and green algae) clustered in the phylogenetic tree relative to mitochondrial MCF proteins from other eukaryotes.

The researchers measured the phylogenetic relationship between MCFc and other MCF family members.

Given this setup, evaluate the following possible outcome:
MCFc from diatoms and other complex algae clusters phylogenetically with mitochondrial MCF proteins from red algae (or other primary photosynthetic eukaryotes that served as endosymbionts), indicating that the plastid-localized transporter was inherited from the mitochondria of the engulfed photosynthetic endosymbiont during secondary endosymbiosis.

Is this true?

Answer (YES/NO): NO